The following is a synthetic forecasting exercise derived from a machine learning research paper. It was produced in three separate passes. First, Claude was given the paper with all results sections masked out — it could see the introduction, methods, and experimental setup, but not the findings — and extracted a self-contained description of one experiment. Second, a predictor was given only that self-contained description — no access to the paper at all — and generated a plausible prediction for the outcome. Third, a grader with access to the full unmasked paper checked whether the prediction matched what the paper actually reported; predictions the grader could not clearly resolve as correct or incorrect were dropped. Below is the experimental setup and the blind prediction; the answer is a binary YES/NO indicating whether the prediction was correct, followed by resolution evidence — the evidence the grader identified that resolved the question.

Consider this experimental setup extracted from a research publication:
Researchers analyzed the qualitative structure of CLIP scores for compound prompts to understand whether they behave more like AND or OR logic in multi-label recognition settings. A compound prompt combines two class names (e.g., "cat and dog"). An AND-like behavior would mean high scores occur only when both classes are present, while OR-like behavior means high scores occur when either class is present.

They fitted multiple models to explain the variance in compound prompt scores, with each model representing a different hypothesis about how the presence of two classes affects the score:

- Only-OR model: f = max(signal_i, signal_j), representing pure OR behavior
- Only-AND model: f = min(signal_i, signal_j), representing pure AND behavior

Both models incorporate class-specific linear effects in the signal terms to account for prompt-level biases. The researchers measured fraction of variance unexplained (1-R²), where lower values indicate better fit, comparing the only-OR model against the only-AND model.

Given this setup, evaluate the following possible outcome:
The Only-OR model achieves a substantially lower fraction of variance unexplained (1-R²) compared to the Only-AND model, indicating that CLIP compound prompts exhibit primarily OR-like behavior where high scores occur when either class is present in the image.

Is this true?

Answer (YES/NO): YES